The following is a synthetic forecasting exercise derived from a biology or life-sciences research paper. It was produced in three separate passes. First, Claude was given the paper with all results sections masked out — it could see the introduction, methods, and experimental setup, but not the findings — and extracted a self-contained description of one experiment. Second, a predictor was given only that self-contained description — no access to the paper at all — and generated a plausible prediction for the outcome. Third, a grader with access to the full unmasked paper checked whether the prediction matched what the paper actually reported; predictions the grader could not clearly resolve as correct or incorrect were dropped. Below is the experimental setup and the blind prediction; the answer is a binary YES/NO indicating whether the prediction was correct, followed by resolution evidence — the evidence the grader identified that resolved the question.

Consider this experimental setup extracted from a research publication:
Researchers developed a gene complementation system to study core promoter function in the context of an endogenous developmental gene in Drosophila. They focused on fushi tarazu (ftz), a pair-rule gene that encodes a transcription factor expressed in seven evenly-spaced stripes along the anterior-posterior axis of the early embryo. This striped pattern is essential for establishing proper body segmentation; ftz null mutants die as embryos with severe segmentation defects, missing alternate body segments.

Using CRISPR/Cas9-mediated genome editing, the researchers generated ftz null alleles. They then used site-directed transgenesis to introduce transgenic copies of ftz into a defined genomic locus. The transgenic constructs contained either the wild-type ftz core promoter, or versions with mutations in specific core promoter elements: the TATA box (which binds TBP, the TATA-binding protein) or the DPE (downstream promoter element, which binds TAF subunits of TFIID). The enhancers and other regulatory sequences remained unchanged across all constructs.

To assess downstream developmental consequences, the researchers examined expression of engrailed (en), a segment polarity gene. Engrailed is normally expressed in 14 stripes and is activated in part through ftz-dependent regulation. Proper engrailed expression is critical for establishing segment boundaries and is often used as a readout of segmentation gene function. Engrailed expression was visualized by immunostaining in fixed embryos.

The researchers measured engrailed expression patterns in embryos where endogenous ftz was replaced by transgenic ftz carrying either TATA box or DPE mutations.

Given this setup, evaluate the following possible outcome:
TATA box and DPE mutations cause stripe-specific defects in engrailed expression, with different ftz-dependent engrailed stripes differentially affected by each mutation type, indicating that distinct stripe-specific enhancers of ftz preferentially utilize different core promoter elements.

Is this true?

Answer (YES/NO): NO